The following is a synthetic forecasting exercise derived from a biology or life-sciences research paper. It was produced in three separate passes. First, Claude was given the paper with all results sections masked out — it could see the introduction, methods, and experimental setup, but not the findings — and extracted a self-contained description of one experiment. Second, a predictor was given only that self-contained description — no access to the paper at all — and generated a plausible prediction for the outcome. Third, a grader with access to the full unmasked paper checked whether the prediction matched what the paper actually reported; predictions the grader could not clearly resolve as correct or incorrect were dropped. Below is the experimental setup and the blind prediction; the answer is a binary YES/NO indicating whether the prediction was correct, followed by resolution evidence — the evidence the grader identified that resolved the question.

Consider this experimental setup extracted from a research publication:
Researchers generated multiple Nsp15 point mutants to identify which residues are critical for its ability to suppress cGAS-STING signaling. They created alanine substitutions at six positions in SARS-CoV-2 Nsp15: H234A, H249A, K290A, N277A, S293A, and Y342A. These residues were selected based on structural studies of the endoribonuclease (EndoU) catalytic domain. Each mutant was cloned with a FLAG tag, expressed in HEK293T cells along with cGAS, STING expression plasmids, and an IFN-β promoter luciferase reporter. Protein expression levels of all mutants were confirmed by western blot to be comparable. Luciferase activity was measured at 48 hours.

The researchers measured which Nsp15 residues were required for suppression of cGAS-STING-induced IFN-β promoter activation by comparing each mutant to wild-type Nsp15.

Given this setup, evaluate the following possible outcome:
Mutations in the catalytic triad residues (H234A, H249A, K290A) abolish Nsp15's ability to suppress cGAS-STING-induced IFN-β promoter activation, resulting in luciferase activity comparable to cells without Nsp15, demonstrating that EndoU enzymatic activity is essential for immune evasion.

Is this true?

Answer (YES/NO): YES